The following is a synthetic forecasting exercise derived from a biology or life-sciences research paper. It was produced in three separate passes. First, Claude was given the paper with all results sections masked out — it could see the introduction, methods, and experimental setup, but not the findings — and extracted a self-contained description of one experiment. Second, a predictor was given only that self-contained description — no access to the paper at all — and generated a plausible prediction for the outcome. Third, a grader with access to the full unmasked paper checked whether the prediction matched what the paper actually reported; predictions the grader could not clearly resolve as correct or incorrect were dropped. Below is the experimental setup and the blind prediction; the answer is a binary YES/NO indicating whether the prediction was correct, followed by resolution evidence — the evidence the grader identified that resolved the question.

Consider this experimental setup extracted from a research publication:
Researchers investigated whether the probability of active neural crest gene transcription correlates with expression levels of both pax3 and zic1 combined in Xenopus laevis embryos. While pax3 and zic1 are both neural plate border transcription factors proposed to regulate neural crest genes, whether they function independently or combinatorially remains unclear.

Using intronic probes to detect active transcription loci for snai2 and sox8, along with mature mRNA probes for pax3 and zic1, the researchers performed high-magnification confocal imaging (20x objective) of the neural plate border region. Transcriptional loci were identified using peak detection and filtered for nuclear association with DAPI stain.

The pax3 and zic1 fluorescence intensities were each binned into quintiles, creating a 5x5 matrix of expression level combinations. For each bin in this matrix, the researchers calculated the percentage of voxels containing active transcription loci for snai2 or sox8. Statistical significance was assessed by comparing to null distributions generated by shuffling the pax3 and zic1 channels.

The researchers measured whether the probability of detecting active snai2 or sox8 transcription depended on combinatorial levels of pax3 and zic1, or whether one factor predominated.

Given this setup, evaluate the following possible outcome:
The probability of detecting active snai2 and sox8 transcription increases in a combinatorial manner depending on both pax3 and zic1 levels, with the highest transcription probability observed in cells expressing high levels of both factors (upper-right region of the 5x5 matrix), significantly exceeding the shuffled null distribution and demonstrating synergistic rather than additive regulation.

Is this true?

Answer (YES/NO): NO